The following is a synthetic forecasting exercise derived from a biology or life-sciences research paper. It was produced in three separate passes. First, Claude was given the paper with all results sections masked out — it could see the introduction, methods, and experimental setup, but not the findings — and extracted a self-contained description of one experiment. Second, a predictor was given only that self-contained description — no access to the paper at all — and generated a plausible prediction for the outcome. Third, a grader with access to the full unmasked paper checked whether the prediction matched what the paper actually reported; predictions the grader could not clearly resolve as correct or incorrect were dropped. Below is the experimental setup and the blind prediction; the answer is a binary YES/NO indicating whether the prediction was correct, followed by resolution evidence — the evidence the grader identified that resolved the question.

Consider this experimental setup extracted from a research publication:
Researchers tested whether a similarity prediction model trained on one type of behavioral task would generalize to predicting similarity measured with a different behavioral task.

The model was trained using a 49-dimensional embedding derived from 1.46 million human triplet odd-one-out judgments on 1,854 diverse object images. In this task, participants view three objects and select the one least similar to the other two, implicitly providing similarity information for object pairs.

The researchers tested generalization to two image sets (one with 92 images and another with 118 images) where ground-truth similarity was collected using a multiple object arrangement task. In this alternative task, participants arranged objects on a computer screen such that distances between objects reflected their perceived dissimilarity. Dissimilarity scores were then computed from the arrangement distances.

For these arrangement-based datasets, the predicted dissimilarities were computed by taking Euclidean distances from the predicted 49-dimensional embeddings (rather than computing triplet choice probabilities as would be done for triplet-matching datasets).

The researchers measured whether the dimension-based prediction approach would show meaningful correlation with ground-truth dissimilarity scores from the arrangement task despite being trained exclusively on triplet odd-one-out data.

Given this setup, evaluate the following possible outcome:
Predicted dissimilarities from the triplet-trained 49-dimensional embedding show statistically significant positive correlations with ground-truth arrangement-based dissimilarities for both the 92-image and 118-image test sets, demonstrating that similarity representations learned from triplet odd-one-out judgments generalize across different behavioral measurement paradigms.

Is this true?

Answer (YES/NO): YES